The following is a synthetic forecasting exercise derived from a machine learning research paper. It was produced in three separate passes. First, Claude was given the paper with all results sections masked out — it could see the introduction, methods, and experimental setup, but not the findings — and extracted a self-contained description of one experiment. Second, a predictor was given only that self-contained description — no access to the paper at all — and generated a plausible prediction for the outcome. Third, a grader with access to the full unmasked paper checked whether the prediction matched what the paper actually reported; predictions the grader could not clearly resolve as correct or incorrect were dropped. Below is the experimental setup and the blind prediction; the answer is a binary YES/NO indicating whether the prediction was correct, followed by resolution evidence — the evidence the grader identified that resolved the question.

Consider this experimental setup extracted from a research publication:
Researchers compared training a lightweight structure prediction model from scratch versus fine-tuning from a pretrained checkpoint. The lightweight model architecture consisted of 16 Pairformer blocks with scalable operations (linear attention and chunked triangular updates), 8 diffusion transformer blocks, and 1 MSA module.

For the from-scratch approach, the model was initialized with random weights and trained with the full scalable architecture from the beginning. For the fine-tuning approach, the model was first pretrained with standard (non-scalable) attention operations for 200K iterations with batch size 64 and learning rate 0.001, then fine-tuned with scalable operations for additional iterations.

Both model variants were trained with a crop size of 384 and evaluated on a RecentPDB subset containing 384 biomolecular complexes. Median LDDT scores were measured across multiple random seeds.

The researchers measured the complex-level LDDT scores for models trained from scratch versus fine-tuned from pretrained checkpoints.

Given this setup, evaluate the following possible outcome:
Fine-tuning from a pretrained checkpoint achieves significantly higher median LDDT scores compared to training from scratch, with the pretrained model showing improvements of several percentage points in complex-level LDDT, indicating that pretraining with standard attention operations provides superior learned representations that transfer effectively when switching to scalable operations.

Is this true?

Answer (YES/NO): NO